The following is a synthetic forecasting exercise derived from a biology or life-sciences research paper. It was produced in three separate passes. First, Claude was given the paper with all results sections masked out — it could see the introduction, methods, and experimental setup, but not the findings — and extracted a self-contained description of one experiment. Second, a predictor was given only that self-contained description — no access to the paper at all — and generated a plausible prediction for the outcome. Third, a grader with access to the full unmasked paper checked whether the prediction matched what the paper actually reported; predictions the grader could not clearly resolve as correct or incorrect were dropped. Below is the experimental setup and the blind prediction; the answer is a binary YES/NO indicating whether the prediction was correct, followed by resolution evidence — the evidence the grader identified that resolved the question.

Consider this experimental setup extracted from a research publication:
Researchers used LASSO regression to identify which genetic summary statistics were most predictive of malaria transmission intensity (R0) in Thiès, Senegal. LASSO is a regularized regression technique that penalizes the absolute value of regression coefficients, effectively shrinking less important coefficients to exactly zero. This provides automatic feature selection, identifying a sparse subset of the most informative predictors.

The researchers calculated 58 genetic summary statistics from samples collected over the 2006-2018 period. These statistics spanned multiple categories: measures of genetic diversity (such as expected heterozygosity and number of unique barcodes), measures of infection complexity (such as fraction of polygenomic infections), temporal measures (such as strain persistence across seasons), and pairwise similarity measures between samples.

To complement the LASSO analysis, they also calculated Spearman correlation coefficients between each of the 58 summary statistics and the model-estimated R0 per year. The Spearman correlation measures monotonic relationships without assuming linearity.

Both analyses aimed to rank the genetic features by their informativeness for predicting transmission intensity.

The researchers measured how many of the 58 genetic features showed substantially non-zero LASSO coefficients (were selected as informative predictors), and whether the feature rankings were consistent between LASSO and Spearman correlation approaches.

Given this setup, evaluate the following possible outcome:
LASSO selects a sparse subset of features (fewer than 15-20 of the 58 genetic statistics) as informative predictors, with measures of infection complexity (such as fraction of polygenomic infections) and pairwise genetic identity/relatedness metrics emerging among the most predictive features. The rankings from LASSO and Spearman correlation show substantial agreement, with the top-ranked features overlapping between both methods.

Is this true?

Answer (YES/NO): NO